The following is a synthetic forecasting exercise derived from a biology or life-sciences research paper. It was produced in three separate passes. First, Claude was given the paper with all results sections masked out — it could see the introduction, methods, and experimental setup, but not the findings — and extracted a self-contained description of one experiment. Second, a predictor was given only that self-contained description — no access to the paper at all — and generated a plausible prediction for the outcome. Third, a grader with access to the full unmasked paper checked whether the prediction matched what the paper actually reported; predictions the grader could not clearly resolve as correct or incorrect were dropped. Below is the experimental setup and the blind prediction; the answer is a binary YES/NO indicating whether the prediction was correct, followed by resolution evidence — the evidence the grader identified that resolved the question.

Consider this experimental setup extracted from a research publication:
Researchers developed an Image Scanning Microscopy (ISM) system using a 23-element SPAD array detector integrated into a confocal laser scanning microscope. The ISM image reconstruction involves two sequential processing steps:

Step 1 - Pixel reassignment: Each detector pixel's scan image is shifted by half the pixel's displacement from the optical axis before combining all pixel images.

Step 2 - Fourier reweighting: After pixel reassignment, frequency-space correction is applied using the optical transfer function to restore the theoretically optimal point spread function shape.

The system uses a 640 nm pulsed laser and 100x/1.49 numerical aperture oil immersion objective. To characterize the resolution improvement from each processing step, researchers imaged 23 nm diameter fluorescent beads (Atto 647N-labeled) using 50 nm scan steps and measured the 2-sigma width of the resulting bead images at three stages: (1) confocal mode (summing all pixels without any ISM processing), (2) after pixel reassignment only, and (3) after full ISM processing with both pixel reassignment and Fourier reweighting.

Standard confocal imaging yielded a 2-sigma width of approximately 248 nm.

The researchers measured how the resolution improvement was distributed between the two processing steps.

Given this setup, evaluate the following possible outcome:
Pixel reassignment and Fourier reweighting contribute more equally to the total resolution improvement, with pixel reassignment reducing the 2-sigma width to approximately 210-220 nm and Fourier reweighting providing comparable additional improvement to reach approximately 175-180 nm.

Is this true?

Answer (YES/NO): NO